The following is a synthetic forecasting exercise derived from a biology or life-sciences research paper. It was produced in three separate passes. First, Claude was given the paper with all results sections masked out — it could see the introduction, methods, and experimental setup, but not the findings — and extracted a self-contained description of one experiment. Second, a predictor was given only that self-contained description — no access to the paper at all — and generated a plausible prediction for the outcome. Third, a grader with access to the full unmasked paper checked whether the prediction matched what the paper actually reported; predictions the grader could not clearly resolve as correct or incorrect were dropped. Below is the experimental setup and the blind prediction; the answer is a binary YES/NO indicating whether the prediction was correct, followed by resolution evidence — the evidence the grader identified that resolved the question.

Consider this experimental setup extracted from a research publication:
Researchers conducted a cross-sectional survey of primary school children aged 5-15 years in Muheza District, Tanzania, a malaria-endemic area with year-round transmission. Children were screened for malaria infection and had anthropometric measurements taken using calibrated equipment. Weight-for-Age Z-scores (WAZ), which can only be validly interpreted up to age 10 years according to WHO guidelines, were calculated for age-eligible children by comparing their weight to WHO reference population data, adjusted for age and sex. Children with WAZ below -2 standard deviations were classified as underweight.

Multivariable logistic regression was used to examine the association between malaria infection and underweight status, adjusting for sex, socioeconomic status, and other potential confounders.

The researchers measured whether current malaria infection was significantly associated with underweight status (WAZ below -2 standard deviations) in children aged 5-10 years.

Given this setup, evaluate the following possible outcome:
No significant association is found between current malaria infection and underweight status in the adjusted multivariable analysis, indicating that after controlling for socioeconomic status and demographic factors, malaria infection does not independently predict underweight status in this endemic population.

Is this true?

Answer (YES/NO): YES